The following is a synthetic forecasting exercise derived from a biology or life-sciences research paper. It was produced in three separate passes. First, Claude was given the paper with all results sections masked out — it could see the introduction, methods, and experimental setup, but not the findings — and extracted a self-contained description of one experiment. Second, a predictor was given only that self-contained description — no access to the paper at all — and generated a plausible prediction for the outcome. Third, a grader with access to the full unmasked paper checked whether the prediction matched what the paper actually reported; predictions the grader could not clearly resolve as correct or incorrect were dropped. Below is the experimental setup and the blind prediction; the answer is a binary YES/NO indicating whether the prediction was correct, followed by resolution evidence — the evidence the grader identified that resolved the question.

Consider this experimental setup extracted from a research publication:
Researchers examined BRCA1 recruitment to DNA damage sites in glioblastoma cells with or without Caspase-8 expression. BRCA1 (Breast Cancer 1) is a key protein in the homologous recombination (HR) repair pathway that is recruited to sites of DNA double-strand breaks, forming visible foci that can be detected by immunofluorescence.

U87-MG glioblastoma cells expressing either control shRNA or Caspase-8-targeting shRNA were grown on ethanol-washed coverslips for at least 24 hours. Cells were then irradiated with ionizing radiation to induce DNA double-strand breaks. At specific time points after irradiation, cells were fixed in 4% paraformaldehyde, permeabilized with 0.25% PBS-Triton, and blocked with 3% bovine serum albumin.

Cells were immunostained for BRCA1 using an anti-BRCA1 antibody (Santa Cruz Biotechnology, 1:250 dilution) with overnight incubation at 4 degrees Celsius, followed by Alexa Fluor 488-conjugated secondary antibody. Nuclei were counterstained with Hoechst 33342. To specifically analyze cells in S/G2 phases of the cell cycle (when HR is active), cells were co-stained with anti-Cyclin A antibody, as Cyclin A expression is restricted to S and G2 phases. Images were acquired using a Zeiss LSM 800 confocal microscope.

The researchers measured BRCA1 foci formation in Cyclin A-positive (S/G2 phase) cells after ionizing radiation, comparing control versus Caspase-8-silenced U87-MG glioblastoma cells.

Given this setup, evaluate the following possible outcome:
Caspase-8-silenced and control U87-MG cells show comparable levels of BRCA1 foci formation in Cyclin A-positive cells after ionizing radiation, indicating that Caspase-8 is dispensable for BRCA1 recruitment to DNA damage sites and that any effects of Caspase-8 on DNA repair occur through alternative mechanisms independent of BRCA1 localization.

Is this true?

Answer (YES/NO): NO